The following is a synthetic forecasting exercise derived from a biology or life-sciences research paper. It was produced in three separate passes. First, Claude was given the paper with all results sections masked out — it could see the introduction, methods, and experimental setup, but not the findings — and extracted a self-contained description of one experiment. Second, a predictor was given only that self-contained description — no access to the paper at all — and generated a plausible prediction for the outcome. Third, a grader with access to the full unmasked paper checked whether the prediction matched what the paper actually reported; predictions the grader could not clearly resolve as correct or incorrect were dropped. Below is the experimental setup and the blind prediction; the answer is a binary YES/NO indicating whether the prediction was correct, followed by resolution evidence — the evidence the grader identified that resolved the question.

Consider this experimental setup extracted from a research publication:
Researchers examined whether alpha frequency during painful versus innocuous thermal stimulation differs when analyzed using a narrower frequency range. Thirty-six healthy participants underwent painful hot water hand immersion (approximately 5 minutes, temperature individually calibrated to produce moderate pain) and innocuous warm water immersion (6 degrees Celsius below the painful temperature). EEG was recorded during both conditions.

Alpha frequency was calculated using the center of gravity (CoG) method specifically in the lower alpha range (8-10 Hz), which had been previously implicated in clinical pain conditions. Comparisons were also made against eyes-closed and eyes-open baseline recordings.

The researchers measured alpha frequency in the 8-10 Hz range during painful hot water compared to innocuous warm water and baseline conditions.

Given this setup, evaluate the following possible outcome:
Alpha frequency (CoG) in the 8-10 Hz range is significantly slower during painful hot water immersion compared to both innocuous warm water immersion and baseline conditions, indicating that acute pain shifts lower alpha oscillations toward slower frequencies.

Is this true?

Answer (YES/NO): NO